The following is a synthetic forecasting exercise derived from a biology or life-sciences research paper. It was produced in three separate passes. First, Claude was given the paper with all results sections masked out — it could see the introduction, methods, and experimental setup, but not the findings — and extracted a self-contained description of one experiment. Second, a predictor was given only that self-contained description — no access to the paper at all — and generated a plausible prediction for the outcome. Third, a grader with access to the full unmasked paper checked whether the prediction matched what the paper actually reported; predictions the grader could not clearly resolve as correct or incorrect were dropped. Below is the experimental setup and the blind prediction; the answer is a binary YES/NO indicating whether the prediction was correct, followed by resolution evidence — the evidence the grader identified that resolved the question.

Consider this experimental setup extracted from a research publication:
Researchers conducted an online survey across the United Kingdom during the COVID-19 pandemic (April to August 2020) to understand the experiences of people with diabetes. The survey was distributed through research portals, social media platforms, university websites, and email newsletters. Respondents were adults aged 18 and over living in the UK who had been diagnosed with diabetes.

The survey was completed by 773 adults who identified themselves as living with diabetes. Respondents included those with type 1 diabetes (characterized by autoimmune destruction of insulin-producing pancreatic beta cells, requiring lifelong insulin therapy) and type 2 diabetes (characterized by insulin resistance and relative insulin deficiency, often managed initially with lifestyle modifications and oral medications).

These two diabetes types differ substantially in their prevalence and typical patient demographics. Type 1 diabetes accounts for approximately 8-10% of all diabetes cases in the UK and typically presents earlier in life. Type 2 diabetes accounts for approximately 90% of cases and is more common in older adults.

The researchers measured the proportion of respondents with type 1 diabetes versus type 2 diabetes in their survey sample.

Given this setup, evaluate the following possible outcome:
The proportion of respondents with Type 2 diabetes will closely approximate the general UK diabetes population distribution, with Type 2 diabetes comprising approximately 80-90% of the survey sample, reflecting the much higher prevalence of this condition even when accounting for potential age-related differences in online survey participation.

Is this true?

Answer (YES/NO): NO